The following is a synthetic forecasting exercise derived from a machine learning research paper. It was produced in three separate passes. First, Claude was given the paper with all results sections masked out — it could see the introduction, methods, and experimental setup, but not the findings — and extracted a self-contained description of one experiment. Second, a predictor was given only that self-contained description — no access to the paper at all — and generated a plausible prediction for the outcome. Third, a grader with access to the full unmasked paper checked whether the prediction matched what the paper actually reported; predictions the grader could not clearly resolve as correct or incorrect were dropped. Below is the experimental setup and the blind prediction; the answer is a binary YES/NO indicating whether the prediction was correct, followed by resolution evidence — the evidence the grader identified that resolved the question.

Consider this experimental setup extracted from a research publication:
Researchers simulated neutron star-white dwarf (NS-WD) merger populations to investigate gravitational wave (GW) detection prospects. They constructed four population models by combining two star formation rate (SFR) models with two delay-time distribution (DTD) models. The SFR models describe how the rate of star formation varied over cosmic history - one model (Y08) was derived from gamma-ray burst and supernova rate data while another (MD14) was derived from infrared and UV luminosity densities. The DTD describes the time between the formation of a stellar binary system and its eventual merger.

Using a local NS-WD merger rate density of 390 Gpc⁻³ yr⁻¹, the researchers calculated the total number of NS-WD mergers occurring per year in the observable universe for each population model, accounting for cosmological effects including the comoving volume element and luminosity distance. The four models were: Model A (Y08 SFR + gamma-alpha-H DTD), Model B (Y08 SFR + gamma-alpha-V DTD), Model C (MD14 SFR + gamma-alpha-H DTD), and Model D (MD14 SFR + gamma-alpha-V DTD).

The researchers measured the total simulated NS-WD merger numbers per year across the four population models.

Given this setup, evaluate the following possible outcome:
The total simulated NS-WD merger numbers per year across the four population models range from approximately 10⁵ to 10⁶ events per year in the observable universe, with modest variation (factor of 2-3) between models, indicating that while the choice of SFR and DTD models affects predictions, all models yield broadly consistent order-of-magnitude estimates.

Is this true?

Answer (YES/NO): NO